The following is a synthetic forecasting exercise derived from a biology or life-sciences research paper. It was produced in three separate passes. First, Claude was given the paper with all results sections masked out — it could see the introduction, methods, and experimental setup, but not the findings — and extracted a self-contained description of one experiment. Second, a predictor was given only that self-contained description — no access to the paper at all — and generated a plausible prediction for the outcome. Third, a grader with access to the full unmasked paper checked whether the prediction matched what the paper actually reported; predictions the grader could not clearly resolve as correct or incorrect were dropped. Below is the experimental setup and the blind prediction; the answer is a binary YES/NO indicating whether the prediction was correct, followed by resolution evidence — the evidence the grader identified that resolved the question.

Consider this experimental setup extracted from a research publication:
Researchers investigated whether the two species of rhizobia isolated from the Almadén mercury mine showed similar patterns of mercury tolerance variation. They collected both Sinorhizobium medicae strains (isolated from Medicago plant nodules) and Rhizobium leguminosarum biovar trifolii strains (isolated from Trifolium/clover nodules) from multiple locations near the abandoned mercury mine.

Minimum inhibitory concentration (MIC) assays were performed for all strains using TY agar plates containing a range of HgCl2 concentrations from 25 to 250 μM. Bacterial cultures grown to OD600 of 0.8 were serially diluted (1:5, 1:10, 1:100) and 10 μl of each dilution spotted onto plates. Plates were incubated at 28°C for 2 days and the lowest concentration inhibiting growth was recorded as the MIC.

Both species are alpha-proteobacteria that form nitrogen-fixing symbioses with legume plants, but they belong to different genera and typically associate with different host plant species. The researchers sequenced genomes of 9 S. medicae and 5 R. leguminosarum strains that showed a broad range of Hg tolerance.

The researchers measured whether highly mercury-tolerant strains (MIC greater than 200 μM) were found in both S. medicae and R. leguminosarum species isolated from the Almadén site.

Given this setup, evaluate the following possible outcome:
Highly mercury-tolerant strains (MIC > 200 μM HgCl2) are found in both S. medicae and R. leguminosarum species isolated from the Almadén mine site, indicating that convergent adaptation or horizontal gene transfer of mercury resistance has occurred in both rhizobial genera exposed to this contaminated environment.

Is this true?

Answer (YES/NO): YES